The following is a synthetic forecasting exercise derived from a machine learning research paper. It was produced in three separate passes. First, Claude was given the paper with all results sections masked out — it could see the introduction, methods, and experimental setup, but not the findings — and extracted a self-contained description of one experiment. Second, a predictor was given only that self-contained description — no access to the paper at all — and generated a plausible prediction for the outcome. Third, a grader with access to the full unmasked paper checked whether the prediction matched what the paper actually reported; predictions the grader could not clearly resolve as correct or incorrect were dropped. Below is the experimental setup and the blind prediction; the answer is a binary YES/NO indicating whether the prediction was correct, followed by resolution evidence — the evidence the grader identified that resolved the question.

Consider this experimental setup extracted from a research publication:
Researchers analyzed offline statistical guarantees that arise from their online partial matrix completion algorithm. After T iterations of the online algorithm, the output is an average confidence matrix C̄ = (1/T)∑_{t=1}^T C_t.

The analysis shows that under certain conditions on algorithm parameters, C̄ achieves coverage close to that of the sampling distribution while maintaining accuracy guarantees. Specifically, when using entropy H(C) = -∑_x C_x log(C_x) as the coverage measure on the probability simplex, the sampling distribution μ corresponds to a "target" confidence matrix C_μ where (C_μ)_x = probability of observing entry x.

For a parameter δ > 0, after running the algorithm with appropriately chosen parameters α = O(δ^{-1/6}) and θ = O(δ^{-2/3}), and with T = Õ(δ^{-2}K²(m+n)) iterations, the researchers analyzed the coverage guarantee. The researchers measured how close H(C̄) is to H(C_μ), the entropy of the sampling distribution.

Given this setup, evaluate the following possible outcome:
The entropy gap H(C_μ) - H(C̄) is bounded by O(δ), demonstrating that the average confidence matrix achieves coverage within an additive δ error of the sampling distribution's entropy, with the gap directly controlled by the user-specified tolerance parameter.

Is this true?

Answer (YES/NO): NO